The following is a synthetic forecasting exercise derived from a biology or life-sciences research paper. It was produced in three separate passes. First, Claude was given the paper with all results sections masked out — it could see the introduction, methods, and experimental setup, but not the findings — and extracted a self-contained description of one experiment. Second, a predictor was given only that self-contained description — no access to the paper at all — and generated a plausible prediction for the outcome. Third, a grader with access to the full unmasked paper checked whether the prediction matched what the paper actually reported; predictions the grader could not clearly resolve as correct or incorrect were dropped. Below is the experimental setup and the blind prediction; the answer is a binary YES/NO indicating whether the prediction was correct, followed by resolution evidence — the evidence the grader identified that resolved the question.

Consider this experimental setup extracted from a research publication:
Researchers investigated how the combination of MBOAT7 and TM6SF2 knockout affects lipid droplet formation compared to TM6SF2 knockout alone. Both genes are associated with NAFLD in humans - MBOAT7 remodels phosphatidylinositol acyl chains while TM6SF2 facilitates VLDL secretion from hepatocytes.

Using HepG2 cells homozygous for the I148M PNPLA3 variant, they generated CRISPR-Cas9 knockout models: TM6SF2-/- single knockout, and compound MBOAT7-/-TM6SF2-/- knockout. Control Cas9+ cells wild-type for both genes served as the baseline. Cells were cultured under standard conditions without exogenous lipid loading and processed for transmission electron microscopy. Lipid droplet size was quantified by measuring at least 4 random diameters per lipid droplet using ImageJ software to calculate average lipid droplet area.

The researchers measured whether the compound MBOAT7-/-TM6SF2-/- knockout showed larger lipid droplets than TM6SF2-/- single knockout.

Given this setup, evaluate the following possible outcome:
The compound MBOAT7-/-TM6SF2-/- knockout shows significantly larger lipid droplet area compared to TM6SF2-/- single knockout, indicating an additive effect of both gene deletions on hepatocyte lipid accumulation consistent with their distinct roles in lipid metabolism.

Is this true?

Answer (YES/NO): NO